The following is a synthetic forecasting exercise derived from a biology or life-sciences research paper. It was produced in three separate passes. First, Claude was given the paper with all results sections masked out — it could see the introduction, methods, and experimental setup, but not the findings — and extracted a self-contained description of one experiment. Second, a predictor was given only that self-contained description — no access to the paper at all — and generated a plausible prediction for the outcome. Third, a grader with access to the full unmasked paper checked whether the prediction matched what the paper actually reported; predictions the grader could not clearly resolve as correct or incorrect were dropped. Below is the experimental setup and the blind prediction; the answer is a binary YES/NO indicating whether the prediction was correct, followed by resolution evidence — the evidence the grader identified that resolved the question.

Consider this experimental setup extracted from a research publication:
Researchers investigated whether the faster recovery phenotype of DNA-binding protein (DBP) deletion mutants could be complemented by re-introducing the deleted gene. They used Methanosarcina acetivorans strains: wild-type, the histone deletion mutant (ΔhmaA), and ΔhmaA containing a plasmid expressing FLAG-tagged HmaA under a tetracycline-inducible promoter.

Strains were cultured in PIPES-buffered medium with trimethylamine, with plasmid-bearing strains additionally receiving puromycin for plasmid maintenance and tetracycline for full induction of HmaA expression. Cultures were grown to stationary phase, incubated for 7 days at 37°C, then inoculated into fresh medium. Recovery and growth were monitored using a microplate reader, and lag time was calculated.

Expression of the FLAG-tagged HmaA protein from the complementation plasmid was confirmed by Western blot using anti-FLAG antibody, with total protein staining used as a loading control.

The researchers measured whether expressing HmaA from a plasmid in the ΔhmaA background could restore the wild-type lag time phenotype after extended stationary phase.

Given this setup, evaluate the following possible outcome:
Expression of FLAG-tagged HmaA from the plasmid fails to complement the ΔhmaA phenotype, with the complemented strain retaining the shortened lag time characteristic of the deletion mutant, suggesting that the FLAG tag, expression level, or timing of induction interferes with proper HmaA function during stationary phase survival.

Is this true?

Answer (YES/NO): NO